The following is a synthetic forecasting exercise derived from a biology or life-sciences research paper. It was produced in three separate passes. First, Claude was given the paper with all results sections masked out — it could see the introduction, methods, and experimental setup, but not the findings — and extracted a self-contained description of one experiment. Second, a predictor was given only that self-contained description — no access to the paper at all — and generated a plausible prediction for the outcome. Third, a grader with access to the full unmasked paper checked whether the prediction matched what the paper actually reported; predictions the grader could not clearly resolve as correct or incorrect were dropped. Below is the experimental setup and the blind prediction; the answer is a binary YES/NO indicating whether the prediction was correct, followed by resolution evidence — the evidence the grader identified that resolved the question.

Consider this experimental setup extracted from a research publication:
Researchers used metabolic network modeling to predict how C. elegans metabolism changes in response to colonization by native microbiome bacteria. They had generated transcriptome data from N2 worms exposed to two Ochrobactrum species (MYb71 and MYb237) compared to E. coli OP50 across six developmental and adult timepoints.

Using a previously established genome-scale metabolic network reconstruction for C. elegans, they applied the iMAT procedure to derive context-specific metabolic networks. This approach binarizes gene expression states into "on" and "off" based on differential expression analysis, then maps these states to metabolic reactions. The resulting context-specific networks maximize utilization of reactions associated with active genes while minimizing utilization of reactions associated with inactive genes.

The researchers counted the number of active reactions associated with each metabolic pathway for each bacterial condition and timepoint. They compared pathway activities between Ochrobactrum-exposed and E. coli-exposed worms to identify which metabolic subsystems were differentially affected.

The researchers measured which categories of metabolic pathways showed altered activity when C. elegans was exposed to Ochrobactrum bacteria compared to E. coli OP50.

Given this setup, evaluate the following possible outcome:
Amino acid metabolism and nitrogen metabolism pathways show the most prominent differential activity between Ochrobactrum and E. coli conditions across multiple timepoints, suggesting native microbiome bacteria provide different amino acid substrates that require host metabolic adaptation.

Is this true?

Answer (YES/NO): NO